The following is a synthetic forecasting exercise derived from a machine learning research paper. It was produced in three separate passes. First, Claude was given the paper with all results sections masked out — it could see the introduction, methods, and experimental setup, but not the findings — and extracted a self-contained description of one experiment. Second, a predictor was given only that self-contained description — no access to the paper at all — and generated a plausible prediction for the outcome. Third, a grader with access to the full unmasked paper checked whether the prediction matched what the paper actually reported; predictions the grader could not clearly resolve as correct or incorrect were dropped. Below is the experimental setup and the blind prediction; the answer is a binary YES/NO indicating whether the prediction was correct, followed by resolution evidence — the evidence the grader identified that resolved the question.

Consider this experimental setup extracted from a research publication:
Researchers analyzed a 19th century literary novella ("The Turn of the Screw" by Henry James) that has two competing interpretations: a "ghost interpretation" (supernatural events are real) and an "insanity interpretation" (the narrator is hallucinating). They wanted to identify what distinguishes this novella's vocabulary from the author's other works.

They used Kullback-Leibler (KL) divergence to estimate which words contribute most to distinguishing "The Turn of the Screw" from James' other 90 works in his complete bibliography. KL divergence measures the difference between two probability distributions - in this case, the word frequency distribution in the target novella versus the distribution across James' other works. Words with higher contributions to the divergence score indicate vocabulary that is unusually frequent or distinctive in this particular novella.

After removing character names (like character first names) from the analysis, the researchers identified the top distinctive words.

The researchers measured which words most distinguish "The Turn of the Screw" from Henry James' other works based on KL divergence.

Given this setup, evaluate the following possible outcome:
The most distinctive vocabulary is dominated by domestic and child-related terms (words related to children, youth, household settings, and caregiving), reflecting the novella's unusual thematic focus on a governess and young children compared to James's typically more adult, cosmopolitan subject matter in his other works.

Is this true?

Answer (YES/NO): NO